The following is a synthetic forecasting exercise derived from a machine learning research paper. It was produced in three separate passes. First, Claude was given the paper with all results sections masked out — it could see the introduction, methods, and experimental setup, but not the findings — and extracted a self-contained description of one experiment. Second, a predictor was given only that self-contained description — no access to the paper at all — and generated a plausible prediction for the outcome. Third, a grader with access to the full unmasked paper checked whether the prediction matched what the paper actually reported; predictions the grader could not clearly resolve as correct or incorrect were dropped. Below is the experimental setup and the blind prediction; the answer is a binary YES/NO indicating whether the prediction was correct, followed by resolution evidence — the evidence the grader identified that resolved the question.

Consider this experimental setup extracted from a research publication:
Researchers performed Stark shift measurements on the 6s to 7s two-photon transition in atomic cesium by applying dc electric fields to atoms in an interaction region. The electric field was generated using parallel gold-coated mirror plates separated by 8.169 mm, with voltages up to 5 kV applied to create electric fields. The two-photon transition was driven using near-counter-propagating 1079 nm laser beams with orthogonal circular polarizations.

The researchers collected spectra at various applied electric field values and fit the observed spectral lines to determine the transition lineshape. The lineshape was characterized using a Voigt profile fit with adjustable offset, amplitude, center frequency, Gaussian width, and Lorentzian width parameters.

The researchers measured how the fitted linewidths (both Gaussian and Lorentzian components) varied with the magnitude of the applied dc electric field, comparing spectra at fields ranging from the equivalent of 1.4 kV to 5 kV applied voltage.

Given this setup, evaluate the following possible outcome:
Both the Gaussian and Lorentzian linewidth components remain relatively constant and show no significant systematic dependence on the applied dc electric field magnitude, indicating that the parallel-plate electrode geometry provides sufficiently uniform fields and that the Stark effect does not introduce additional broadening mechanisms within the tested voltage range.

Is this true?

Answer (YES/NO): YES